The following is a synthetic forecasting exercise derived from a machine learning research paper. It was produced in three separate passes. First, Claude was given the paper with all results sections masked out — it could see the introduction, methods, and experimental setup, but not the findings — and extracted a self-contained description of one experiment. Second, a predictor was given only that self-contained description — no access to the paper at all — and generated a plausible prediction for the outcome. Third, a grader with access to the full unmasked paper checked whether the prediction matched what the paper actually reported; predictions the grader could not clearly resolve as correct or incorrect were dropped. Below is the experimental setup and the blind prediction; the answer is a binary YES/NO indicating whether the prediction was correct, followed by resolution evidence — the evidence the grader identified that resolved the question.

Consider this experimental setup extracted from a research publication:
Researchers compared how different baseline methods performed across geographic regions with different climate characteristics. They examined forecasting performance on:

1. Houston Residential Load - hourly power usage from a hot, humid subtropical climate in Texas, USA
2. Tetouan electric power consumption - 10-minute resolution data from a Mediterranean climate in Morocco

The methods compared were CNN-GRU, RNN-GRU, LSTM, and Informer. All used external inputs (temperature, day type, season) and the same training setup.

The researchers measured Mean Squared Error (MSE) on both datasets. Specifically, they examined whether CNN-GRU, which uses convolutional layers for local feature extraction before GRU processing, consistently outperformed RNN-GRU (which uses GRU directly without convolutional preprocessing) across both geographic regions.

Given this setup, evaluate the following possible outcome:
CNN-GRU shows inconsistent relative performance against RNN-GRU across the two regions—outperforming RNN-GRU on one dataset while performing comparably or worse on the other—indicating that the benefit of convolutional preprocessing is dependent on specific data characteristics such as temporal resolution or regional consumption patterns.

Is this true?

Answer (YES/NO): NO